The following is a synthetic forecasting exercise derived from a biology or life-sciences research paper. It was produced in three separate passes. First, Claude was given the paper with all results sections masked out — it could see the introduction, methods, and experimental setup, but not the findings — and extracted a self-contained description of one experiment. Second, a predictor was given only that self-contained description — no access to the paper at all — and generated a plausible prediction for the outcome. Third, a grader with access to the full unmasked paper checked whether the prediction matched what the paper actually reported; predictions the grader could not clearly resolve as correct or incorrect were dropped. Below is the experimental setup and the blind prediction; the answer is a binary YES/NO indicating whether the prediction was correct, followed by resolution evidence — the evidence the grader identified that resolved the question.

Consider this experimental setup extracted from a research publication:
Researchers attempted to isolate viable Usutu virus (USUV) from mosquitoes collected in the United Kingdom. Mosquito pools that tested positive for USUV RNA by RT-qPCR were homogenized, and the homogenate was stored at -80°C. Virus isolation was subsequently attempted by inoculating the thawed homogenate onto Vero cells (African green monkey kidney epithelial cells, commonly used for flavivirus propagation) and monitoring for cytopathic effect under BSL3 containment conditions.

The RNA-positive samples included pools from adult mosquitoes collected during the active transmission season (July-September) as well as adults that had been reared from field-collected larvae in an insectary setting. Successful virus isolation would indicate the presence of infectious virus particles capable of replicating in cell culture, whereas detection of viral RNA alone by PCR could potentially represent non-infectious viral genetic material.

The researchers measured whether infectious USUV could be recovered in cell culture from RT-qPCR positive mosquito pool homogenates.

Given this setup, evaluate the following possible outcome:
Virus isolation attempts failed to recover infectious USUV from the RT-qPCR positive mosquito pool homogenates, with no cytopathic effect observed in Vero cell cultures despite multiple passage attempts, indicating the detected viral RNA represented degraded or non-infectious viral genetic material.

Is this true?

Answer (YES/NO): NO